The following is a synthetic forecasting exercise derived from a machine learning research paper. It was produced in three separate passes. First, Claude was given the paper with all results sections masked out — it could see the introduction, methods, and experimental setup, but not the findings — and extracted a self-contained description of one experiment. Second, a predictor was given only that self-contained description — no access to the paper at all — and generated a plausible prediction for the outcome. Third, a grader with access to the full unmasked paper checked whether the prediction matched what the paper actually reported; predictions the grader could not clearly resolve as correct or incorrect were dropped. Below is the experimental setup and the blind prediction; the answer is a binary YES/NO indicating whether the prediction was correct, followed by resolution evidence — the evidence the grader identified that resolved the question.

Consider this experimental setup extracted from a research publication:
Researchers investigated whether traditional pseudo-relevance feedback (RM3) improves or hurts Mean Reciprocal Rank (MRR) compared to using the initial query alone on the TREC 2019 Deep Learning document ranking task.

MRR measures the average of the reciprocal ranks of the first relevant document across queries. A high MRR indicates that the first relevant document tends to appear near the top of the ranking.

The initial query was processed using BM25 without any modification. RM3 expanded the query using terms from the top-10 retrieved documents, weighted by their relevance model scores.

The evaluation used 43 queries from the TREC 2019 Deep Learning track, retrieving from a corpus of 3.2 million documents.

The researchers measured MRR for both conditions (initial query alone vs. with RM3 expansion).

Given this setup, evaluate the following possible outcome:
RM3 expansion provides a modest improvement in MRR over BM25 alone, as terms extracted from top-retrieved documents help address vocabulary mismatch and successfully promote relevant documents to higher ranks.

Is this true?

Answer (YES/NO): NO